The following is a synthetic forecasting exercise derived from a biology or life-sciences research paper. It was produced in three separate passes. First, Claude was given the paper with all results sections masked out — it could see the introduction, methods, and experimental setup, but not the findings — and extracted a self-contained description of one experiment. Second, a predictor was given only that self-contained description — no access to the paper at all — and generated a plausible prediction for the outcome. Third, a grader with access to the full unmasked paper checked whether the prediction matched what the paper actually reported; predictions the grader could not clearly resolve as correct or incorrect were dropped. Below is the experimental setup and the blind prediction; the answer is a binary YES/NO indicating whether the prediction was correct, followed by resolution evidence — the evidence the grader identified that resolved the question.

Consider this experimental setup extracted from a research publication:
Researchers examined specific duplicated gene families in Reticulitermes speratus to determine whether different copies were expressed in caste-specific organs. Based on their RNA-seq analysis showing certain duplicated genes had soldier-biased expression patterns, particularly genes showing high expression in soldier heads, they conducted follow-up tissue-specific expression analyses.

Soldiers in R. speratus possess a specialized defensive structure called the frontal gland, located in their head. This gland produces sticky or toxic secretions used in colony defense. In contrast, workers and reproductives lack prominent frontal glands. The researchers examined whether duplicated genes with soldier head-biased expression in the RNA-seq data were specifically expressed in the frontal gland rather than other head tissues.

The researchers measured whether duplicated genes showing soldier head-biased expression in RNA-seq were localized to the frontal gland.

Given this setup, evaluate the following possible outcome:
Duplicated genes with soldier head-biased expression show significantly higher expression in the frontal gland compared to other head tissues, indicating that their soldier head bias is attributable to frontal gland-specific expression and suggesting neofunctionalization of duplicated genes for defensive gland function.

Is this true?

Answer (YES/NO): YES